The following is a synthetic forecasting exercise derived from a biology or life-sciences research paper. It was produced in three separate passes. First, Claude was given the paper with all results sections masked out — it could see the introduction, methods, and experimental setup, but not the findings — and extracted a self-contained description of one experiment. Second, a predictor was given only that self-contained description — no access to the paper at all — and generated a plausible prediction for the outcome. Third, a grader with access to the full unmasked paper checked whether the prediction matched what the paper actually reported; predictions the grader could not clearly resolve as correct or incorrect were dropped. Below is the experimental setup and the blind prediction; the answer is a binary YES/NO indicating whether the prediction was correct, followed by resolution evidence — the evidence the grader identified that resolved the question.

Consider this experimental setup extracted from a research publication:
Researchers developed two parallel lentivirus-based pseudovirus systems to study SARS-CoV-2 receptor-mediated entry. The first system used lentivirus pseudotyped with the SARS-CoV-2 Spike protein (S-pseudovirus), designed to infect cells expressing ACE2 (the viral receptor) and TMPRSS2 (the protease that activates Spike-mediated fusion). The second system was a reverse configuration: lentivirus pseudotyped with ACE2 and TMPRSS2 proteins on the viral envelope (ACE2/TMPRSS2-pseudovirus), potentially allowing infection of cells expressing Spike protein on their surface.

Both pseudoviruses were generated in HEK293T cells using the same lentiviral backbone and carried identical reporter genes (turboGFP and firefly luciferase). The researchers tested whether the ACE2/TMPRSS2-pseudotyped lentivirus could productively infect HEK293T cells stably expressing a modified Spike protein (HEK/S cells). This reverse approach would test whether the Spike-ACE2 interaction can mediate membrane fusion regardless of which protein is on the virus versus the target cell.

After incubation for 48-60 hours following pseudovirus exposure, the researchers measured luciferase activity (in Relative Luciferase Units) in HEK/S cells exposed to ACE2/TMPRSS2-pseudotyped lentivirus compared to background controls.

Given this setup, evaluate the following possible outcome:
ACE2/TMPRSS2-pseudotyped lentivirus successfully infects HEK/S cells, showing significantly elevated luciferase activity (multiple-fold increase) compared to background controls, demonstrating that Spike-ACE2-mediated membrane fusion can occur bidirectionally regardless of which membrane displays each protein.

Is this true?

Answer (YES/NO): YES